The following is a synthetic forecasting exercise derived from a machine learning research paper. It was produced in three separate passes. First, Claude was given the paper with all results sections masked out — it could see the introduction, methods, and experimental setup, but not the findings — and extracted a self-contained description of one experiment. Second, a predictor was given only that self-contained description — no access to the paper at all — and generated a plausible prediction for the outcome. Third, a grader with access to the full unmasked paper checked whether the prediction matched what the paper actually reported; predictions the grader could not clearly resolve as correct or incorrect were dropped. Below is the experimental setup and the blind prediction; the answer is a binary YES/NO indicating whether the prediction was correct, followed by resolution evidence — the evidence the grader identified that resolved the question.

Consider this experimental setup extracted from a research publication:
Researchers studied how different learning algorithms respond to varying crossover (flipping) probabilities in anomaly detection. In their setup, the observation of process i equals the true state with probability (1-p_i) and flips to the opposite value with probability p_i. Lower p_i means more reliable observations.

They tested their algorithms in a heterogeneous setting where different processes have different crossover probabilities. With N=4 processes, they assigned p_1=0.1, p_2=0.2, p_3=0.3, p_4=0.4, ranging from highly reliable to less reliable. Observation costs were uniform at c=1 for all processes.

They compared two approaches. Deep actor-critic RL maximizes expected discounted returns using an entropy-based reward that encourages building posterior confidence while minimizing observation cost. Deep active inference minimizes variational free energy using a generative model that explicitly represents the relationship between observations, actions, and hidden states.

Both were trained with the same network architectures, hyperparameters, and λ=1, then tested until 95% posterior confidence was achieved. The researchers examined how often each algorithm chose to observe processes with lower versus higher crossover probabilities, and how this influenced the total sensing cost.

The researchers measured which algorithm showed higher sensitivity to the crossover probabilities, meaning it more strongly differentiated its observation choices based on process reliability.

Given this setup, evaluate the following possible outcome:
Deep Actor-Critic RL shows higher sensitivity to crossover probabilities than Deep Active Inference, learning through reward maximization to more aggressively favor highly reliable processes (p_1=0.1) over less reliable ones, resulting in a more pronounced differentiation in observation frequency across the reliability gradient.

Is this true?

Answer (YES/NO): NO